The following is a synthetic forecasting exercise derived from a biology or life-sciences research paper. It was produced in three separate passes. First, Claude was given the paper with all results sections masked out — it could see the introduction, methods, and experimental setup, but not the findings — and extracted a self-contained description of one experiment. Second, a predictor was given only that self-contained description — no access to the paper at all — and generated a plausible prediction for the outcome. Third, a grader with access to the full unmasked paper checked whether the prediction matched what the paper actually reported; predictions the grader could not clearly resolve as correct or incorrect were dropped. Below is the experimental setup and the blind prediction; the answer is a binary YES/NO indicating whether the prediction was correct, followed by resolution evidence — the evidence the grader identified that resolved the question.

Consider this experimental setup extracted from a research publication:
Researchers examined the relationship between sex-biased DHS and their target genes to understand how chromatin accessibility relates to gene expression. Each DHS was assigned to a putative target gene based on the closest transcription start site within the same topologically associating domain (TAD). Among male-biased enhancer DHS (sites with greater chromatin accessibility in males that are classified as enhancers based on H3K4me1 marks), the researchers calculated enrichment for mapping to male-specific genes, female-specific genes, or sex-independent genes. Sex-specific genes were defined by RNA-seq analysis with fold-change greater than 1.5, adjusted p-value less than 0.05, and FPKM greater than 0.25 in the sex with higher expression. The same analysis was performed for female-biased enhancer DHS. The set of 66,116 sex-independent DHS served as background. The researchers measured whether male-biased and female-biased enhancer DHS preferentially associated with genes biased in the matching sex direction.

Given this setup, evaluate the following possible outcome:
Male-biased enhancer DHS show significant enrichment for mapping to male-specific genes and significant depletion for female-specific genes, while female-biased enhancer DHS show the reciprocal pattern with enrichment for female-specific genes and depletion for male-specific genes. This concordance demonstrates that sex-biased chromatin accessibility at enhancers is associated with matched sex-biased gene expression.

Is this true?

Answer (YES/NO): NO